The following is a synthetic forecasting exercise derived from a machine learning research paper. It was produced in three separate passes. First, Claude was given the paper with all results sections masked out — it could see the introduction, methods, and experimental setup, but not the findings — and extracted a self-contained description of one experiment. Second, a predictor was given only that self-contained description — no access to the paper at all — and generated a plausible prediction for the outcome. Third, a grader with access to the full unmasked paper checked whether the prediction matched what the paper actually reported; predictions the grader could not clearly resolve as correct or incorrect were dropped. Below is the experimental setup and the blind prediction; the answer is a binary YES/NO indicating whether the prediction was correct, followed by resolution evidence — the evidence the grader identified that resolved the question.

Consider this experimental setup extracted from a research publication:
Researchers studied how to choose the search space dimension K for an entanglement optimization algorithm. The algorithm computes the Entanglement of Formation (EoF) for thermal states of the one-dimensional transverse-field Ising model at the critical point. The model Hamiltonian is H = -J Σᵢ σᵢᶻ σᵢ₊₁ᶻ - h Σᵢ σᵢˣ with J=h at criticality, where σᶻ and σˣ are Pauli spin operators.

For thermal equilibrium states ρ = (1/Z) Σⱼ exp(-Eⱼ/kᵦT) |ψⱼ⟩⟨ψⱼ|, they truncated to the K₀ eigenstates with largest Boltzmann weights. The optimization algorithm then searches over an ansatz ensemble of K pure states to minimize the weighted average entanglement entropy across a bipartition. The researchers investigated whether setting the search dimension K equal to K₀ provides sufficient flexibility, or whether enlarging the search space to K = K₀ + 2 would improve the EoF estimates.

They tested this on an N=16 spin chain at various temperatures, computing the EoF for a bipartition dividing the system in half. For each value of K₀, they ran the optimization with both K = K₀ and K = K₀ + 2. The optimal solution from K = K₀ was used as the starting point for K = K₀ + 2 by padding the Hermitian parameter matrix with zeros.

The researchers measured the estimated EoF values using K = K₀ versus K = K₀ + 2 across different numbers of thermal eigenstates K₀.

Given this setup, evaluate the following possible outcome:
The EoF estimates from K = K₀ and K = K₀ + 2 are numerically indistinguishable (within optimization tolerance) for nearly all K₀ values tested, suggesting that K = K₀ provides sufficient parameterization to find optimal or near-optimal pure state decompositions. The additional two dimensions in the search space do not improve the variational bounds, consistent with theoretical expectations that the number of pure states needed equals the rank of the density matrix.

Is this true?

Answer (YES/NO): YES